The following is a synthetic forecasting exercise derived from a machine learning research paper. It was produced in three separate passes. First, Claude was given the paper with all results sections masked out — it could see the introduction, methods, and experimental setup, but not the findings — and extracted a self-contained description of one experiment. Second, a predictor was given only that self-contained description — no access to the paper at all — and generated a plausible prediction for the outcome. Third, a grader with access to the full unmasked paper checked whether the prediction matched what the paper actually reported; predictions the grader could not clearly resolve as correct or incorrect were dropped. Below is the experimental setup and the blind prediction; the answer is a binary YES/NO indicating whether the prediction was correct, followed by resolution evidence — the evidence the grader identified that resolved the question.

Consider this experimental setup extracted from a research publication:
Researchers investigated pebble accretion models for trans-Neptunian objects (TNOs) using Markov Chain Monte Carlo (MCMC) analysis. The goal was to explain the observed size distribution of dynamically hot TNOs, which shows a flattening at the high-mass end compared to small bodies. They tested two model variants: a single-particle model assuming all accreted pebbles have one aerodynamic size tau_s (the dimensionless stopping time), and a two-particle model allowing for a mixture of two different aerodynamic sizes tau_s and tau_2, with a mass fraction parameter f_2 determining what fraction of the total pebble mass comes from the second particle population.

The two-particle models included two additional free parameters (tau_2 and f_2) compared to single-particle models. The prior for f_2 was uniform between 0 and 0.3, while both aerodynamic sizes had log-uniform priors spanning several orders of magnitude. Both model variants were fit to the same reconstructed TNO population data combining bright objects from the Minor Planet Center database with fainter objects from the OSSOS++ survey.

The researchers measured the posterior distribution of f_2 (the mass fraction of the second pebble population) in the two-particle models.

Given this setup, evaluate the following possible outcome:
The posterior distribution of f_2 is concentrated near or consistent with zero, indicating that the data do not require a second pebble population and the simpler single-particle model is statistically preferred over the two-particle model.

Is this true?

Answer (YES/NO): NO